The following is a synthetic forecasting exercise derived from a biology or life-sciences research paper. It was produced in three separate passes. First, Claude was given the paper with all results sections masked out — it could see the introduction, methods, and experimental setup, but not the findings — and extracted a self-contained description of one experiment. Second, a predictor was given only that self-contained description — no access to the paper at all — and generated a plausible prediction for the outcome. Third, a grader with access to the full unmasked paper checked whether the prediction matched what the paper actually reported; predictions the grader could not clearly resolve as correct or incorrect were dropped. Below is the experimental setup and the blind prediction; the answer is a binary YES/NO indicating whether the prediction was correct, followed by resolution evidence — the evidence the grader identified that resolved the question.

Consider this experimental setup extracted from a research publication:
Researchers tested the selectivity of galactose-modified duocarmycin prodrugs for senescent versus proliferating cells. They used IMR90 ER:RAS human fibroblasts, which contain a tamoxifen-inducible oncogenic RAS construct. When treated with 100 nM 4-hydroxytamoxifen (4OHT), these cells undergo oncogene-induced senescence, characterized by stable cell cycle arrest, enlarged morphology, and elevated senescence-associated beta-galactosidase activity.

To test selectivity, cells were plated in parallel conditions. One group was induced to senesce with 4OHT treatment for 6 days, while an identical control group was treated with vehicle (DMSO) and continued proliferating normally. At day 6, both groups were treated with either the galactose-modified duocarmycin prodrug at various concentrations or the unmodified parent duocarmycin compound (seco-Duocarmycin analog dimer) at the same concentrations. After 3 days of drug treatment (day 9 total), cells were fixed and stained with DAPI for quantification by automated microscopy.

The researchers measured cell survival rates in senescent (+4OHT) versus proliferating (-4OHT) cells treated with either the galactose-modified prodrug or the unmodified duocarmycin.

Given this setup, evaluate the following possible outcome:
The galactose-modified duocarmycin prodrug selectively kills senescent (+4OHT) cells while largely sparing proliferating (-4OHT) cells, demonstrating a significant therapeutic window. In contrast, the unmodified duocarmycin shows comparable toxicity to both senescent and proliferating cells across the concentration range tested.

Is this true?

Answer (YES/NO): YES